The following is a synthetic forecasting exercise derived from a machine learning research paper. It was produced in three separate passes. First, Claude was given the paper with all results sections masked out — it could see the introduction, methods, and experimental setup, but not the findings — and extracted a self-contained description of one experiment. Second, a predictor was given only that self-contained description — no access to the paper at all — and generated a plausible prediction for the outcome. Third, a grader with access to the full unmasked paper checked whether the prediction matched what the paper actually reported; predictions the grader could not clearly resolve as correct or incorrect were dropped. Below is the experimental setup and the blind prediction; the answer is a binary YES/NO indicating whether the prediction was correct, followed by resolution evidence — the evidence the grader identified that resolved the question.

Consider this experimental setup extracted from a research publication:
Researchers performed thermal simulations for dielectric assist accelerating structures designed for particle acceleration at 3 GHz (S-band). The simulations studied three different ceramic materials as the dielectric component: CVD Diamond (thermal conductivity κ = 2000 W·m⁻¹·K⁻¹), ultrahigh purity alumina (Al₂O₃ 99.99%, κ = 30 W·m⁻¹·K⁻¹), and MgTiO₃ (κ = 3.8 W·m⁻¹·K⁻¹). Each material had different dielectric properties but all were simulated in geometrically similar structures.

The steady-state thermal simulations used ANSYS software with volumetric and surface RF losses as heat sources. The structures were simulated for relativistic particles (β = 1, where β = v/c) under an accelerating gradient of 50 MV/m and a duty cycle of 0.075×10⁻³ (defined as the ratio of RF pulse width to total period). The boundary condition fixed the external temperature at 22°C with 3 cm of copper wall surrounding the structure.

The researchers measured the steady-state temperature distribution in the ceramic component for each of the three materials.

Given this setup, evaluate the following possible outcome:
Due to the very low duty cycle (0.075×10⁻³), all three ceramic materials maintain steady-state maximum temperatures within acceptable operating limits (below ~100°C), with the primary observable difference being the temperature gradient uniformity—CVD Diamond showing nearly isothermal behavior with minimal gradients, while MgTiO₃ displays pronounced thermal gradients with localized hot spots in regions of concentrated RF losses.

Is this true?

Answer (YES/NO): NO